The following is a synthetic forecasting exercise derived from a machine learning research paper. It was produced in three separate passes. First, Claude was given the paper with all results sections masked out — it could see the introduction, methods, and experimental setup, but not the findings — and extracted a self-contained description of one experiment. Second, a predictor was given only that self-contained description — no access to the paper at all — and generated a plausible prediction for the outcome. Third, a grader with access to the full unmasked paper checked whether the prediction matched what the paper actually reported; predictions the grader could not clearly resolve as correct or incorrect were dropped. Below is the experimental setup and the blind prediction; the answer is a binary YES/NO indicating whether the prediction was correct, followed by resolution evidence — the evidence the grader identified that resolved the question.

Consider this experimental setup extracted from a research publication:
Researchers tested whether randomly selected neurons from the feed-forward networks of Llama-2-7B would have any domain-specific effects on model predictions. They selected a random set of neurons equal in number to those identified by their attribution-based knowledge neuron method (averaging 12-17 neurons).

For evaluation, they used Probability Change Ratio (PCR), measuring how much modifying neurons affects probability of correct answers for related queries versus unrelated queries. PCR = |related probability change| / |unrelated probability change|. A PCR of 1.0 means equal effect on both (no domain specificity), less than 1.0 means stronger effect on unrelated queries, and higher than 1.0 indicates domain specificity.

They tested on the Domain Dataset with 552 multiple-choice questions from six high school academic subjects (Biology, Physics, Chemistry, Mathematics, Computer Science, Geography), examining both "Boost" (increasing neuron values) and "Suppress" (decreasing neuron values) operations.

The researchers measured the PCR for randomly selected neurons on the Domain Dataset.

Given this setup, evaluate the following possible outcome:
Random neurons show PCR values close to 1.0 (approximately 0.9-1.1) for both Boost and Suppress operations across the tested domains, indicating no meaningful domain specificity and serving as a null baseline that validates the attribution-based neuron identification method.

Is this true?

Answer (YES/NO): NO